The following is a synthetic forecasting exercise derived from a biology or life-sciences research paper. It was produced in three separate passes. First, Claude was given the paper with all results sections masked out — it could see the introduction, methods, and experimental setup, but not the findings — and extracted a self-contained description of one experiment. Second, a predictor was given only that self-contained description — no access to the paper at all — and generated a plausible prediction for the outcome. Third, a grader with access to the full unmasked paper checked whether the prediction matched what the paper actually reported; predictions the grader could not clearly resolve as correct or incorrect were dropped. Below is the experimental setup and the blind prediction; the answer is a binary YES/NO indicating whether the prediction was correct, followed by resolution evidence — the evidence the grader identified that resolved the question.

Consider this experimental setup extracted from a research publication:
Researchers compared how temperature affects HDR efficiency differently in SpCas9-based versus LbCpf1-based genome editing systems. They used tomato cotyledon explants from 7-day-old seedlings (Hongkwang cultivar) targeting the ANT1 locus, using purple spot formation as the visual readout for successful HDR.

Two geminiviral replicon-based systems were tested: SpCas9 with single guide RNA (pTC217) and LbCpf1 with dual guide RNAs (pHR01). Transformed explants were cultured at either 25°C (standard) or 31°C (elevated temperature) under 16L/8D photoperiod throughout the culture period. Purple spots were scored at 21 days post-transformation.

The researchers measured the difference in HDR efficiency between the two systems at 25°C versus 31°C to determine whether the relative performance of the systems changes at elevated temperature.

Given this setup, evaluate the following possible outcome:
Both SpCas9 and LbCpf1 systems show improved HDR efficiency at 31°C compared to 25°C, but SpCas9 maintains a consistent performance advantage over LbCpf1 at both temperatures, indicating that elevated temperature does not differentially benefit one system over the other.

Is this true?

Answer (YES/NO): NO